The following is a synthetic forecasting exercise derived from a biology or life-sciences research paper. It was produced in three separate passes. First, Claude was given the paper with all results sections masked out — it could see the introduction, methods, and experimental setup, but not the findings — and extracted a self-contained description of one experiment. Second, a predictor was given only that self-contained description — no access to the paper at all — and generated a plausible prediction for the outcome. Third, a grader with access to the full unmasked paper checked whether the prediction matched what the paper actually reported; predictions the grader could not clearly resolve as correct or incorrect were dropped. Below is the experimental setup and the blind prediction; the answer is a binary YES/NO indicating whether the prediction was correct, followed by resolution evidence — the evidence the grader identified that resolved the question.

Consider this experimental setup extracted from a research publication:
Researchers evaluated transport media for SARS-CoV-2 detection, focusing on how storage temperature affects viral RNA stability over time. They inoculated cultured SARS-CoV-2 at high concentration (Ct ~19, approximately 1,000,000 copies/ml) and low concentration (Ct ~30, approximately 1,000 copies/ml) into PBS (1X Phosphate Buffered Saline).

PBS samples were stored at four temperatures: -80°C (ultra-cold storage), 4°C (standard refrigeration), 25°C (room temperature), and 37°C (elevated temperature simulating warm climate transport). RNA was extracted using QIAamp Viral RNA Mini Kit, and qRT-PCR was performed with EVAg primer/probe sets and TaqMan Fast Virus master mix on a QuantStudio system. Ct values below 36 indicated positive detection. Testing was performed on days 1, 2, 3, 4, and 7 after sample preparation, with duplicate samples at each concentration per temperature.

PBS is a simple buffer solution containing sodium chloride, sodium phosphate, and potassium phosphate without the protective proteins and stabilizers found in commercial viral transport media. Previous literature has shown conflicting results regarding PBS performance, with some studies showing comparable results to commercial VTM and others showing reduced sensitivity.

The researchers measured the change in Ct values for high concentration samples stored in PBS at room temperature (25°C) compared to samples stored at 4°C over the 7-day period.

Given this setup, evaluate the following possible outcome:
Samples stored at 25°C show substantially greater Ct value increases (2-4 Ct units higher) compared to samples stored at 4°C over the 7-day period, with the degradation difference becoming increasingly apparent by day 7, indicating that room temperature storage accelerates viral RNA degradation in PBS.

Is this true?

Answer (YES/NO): NO